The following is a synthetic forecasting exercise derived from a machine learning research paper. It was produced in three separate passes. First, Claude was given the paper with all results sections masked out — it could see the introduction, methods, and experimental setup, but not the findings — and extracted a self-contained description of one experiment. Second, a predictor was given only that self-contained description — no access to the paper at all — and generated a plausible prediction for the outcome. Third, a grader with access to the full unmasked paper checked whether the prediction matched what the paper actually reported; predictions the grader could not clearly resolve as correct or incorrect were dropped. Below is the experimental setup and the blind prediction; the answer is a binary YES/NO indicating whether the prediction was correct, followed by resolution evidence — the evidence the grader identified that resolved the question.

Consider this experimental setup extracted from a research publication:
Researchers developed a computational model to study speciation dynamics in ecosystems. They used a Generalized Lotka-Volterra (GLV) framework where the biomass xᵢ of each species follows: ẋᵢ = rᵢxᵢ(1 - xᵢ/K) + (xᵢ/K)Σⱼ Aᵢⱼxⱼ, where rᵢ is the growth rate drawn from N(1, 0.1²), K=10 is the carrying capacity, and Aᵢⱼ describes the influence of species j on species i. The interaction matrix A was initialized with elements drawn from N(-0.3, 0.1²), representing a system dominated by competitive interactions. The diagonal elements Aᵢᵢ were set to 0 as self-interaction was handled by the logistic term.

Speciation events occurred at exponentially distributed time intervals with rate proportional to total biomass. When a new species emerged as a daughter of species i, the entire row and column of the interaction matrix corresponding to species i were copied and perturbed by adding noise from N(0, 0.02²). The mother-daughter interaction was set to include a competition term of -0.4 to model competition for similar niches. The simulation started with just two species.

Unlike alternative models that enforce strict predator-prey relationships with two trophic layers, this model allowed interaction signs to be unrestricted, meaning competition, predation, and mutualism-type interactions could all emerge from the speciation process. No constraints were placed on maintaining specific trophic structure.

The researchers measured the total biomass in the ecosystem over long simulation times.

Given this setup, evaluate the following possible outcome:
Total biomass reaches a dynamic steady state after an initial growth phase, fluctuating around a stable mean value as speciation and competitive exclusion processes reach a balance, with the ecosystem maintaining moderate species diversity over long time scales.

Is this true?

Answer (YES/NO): NO